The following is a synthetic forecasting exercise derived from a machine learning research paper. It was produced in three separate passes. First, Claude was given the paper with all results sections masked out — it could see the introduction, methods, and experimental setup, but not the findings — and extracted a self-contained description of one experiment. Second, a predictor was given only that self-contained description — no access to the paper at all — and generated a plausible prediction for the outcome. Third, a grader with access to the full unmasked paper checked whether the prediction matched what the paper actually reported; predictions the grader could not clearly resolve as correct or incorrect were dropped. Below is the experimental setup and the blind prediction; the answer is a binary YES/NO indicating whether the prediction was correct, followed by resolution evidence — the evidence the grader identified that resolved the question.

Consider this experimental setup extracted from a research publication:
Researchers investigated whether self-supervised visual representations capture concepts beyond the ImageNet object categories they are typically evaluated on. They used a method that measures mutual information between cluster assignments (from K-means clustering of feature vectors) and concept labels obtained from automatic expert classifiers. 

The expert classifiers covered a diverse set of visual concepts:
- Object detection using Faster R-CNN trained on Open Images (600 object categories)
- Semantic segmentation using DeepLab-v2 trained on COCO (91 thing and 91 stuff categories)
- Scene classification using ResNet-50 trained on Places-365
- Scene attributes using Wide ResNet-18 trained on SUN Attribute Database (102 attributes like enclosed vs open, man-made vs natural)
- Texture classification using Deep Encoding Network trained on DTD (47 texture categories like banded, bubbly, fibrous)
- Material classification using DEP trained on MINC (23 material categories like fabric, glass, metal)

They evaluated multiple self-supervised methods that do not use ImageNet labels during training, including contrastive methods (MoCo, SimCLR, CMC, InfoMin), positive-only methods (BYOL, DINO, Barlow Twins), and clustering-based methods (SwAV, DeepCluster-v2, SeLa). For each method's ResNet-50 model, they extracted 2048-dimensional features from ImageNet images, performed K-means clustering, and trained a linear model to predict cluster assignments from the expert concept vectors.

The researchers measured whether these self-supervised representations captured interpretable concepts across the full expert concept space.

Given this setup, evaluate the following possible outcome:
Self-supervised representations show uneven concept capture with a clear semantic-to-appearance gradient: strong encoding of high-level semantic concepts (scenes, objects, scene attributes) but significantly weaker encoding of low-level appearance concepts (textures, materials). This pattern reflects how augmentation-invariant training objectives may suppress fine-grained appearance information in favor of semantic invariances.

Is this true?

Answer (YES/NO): NO